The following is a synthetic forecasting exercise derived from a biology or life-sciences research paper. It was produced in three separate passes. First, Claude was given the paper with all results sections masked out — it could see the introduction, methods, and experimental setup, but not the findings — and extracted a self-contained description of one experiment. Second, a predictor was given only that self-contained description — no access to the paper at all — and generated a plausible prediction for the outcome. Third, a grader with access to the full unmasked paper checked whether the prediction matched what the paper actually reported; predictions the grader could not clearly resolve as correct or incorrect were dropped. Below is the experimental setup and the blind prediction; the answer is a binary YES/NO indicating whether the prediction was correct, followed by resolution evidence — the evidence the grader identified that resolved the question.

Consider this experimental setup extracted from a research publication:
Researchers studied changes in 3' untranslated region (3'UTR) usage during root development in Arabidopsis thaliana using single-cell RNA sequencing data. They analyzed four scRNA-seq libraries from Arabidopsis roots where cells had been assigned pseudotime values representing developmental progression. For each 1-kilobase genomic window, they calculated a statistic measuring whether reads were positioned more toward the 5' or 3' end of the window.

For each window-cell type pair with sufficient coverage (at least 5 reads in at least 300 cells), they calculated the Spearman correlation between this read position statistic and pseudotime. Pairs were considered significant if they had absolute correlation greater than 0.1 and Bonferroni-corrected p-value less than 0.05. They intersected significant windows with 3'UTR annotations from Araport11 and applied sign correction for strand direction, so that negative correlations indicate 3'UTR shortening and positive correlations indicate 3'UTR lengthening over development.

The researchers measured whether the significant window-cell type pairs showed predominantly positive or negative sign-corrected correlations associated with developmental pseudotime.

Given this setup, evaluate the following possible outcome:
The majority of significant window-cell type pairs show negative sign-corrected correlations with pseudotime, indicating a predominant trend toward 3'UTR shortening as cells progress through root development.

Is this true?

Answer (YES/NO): NO